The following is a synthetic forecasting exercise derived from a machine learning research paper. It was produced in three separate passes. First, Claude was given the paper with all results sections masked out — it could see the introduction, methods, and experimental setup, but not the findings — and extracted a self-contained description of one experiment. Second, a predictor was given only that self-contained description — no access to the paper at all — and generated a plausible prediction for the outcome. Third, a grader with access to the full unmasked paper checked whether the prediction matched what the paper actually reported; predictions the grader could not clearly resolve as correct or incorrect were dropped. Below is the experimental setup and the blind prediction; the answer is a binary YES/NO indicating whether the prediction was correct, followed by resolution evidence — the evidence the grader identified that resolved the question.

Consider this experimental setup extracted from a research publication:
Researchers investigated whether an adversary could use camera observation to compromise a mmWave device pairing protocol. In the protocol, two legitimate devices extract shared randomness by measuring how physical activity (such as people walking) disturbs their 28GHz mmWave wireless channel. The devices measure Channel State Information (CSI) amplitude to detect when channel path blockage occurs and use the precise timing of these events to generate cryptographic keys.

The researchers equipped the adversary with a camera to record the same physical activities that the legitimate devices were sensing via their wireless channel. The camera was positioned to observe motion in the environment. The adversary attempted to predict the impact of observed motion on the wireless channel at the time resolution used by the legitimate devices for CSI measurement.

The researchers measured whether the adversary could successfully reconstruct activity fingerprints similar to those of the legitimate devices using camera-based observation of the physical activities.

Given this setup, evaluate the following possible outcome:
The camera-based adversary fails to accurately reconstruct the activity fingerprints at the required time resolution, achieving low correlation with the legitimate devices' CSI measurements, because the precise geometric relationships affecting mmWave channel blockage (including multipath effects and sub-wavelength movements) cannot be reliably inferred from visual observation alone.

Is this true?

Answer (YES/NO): YES